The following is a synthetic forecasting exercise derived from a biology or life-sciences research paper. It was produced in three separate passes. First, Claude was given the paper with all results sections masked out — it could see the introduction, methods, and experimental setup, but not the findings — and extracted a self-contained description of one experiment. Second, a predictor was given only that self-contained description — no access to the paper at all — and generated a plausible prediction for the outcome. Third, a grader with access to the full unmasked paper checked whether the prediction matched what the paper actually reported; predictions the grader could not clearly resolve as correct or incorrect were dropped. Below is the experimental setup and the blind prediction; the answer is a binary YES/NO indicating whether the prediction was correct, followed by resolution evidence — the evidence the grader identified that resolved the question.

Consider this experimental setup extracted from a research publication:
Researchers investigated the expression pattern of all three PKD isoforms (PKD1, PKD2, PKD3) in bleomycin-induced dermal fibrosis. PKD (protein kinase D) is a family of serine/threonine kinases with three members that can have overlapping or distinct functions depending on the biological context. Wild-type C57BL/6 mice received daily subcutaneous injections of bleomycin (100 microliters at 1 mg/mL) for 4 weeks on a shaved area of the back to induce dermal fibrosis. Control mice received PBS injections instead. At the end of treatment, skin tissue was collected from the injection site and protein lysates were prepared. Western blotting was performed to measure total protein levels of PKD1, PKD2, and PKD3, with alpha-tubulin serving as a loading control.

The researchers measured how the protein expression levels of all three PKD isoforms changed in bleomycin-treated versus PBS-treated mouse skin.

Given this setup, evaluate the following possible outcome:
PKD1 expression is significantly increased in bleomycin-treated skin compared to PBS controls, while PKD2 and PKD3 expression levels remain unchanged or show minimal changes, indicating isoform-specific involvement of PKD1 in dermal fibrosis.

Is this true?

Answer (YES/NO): NO